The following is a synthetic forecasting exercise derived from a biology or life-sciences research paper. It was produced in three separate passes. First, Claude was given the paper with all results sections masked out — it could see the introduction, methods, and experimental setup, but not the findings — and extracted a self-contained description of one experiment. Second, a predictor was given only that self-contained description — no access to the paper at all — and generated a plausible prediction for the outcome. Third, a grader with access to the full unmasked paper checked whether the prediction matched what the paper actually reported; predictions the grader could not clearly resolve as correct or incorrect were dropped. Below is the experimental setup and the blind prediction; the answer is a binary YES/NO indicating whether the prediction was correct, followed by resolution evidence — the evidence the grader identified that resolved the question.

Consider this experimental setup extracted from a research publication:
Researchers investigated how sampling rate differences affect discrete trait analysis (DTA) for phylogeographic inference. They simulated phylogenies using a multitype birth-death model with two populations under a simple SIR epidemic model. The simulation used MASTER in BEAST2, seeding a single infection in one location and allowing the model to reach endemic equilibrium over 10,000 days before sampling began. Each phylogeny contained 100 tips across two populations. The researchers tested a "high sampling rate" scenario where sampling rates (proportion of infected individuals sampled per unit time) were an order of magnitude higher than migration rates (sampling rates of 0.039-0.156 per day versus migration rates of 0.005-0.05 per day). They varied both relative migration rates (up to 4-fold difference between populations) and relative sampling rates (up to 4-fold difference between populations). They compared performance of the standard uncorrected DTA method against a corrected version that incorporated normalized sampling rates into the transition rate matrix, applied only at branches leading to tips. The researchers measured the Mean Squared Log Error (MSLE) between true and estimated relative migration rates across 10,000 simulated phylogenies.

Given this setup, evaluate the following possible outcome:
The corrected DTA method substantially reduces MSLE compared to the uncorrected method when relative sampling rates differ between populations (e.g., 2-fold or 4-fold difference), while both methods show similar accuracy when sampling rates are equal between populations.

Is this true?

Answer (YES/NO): NO